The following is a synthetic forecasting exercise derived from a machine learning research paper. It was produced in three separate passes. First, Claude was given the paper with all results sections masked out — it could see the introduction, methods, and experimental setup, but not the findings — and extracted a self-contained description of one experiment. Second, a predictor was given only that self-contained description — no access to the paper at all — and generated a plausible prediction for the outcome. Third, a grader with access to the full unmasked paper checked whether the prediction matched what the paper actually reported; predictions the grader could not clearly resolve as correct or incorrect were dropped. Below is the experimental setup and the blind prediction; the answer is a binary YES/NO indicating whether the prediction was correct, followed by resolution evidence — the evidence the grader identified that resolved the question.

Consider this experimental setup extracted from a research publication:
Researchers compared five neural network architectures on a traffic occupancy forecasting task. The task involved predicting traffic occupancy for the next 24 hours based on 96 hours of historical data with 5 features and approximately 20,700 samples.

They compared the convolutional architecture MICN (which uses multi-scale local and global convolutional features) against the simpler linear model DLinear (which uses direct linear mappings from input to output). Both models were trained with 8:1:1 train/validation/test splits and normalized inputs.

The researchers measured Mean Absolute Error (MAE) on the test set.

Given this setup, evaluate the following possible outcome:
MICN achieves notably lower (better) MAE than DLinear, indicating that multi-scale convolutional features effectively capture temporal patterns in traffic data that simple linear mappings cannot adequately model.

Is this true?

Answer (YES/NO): YES